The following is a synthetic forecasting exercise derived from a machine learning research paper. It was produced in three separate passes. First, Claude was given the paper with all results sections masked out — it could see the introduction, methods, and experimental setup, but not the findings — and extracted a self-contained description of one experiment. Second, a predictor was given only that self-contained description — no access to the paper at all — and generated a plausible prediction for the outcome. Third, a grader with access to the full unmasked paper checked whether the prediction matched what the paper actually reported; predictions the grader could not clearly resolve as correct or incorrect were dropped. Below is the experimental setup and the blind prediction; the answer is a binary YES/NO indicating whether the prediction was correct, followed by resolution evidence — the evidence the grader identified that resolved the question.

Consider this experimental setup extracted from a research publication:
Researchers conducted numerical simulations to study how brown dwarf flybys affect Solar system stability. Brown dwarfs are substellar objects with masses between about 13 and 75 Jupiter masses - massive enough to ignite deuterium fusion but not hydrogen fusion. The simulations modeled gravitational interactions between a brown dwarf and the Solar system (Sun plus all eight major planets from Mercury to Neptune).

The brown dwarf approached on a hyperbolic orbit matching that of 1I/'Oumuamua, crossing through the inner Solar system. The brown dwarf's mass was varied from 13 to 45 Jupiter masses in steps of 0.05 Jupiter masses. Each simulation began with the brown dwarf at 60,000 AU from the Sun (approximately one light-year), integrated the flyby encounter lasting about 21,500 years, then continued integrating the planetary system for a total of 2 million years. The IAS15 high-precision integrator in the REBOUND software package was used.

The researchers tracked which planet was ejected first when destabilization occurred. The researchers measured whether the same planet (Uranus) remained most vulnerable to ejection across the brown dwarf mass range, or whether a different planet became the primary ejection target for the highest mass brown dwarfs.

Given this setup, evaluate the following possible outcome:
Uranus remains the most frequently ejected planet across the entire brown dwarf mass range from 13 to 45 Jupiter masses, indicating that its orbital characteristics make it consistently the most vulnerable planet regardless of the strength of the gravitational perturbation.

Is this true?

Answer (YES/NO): NO